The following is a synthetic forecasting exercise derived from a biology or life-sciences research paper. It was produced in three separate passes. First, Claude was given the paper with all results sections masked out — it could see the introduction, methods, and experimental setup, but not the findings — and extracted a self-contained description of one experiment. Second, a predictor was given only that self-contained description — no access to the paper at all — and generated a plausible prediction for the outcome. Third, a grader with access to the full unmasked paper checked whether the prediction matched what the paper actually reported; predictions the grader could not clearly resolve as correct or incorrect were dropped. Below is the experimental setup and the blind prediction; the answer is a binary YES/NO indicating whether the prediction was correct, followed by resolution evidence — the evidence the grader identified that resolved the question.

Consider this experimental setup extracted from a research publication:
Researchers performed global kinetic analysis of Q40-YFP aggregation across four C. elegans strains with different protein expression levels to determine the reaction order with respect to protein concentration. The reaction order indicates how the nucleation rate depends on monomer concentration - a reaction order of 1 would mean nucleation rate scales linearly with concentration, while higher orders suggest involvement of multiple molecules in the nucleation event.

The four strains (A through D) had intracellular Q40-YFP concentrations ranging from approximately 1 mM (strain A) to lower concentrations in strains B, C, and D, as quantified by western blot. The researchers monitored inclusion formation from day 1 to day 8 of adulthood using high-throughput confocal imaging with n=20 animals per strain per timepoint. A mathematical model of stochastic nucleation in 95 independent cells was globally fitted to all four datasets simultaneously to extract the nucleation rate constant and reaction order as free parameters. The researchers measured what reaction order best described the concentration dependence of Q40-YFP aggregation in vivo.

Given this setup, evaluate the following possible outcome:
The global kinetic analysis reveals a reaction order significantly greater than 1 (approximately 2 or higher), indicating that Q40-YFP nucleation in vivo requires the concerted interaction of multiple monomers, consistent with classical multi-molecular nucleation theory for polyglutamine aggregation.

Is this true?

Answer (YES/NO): NO